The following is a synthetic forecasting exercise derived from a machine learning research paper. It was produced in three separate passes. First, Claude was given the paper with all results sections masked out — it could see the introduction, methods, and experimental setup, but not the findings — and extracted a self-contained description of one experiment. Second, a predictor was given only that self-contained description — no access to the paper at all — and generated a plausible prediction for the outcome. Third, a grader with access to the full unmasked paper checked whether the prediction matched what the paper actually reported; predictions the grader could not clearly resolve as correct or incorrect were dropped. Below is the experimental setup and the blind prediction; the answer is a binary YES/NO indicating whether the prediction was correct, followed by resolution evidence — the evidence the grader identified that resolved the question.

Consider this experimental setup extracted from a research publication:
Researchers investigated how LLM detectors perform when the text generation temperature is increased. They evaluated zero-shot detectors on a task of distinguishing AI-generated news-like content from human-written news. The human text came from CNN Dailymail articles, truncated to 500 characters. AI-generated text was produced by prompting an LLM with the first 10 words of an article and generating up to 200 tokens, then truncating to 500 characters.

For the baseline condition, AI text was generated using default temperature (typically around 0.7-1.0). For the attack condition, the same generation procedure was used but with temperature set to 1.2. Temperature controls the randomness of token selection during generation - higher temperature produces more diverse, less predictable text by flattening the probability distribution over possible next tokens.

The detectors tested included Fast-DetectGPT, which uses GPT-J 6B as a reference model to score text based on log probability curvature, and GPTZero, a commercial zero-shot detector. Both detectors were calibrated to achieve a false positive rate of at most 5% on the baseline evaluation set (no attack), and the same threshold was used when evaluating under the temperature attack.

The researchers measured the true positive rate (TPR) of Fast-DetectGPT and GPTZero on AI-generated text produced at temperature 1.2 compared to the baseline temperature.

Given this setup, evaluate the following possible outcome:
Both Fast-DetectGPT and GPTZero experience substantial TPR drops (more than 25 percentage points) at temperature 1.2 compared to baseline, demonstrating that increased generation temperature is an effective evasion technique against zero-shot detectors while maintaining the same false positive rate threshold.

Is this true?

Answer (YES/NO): YES